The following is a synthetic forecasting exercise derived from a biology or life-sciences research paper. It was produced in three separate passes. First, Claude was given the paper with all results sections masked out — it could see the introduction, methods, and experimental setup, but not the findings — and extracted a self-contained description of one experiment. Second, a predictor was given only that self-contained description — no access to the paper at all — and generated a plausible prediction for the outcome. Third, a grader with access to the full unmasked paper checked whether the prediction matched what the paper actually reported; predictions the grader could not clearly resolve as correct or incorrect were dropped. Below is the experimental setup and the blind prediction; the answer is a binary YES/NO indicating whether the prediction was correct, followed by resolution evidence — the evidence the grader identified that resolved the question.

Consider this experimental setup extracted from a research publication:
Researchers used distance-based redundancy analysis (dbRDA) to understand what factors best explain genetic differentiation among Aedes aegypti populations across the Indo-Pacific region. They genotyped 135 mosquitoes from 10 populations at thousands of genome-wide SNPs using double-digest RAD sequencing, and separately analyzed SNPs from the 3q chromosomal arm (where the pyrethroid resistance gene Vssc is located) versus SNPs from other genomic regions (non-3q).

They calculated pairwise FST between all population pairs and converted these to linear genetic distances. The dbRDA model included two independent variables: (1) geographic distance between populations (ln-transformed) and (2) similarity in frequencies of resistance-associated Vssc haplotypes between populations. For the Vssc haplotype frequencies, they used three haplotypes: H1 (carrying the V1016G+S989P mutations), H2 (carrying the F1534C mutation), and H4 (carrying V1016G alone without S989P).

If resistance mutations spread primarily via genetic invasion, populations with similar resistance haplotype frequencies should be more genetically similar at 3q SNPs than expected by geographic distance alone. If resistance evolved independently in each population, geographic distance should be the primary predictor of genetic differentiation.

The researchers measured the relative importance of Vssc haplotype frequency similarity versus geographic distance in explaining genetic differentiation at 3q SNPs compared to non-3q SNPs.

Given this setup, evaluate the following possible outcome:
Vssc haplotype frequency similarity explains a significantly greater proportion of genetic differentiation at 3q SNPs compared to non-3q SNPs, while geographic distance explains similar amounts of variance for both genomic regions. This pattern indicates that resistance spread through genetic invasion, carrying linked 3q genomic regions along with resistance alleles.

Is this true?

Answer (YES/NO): YES